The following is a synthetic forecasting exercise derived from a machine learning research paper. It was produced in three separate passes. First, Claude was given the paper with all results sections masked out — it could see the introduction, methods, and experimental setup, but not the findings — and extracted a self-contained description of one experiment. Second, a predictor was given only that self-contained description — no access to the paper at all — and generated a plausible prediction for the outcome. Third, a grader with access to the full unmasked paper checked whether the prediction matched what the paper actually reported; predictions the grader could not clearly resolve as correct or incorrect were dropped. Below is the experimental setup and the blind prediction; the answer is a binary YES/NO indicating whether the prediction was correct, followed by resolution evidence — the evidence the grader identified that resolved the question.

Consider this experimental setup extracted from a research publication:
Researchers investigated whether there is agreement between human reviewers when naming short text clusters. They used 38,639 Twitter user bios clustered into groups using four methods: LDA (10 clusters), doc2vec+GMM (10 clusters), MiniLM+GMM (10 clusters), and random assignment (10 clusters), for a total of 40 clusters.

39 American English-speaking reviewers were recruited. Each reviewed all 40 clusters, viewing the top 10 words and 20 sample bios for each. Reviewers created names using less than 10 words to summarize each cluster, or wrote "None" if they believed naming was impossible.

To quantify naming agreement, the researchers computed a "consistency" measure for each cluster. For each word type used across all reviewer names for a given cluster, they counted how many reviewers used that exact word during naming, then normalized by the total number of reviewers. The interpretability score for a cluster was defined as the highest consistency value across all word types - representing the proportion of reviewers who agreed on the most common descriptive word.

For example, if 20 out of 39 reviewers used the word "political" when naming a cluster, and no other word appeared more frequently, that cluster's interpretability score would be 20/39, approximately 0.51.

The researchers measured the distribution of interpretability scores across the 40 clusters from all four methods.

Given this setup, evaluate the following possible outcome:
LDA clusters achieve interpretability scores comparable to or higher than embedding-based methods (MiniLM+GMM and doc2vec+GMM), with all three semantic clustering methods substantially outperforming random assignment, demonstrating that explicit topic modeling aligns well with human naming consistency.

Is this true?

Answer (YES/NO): NO